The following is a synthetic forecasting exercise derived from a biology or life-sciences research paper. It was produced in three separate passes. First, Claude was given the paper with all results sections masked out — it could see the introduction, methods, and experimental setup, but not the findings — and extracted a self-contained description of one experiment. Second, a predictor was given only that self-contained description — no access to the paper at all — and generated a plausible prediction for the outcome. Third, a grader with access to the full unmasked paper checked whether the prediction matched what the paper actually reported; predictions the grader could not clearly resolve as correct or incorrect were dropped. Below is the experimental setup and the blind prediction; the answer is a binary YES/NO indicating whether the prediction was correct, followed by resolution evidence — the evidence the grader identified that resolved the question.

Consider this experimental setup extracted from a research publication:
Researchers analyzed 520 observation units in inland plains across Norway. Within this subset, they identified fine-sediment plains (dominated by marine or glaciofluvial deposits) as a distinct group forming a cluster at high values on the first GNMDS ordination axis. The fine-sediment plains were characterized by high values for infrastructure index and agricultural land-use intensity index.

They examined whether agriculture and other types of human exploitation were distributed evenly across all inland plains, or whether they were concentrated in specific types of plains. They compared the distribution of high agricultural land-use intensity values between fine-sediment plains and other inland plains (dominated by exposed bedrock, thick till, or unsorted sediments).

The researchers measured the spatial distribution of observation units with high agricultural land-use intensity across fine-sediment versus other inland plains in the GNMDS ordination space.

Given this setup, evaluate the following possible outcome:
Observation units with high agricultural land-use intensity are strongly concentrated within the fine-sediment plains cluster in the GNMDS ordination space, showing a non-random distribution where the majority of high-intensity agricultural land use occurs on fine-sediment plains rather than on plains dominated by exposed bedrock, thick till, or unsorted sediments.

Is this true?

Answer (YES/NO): YES